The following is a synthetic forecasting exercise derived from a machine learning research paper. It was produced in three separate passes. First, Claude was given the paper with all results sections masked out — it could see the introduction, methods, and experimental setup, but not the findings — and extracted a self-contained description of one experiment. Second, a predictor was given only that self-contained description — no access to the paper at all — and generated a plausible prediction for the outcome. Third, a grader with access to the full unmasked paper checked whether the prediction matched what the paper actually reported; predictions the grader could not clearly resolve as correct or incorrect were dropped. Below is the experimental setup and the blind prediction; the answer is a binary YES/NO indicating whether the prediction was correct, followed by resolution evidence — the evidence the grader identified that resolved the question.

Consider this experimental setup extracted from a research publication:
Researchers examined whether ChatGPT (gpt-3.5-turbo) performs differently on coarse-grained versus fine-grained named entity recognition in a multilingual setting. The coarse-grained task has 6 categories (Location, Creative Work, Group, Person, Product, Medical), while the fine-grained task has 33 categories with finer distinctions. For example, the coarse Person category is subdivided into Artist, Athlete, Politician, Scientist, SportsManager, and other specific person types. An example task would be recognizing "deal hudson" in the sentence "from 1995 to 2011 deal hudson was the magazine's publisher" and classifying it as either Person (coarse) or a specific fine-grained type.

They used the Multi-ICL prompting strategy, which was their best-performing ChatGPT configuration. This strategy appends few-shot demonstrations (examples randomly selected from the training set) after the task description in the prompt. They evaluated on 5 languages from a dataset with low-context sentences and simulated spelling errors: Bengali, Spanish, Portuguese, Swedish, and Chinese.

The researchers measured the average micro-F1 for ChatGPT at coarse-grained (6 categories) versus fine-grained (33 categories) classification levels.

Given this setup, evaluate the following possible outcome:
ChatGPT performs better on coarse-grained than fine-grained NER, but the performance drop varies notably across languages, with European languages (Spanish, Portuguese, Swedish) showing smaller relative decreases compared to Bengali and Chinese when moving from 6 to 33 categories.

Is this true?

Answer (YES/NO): NO